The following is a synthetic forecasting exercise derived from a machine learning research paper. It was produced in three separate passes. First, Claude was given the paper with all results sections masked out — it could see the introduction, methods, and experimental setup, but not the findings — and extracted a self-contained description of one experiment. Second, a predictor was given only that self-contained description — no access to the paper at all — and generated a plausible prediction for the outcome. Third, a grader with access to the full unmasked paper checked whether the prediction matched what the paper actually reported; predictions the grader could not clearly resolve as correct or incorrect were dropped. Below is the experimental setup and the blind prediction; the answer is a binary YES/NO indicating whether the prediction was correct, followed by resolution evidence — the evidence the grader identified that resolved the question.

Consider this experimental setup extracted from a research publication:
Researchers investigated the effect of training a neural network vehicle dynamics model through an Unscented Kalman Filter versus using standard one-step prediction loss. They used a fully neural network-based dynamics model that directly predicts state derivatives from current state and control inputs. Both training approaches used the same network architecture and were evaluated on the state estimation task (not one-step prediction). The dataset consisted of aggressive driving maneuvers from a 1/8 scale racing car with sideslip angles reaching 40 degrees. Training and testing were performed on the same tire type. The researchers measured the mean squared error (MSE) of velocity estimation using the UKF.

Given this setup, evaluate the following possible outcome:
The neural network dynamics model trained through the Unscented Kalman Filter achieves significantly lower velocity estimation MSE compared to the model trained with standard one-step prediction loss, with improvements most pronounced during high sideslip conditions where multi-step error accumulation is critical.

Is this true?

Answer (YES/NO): NO